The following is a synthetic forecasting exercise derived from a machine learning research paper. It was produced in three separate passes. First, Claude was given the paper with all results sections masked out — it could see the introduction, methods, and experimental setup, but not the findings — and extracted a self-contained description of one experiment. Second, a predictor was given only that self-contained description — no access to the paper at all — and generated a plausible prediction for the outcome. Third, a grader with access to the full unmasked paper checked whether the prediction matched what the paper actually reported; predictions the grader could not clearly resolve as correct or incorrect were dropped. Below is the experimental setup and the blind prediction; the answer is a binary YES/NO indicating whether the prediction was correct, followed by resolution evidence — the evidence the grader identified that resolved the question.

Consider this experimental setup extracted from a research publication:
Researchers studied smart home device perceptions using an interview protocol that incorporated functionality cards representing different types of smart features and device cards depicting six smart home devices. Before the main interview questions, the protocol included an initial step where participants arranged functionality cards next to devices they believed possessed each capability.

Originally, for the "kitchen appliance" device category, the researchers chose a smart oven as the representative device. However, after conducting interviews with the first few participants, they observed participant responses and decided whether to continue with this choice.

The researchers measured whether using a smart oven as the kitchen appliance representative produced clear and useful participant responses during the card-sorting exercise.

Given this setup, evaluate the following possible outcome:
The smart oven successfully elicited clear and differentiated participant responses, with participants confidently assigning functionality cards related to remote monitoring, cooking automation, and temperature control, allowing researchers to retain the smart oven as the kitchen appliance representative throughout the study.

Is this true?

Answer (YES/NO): NO